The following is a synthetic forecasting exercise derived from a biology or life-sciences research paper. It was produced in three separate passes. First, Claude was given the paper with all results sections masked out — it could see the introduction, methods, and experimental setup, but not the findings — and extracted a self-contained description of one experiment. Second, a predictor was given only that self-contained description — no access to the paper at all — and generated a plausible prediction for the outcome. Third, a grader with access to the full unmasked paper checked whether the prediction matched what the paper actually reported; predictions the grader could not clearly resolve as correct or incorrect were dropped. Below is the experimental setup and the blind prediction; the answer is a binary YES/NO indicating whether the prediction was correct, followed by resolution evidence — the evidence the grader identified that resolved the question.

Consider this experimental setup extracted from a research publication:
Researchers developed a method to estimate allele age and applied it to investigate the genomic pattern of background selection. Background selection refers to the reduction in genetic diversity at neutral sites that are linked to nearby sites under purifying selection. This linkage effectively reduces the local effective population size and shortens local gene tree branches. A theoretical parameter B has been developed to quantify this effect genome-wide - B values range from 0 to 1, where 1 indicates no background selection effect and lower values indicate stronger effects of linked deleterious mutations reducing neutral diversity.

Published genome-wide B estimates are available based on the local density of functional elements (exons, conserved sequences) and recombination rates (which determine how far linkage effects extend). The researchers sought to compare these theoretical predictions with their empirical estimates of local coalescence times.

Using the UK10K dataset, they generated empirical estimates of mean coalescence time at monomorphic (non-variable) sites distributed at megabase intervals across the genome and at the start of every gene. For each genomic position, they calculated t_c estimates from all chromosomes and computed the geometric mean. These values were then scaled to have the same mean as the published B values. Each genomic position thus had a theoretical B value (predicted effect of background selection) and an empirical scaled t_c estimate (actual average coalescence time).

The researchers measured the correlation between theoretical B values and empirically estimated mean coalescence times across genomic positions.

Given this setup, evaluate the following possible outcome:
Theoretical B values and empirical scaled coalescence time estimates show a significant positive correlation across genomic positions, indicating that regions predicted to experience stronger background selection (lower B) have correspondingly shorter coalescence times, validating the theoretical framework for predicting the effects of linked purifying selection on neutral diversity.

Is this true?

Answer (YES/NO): NO